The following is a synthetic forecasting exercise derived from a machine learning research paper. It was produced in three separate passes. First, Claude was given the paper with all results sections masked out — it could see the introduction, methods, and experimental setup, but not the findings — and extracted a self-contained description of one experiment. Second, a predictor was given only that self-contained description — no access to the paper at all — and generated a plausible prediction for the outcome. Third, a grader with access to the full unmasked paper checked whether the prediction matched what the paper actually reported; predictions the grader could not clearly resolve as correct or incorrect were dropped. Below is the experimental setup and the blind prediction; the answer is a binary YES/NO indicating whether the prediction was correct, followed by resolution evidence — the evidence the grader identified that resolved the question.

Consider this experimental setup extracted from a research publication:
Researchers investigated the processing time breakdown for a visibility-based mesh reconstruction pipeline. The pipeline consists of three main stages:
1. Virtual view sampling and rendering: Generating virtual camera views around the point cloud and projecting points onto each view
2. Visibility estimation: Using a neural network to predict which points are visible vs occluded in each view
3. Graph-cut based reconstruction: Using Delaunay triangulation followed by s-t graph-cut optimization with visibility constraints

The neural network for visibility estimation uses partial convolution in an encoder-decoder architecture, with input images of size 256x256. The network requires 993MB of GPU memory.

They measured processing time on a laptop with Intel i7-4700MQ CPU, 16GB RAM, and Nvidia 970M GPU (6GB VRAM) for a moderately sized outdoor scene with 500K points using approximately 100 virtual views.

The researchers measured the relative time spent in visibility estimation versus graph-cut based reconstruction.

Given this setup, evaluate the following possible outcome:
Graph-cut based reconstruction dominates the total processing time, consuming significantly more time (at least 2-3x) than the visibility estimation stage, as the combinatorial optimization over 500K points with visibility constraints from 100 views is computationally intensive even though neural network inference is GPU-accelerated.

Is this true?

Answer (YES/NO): NO